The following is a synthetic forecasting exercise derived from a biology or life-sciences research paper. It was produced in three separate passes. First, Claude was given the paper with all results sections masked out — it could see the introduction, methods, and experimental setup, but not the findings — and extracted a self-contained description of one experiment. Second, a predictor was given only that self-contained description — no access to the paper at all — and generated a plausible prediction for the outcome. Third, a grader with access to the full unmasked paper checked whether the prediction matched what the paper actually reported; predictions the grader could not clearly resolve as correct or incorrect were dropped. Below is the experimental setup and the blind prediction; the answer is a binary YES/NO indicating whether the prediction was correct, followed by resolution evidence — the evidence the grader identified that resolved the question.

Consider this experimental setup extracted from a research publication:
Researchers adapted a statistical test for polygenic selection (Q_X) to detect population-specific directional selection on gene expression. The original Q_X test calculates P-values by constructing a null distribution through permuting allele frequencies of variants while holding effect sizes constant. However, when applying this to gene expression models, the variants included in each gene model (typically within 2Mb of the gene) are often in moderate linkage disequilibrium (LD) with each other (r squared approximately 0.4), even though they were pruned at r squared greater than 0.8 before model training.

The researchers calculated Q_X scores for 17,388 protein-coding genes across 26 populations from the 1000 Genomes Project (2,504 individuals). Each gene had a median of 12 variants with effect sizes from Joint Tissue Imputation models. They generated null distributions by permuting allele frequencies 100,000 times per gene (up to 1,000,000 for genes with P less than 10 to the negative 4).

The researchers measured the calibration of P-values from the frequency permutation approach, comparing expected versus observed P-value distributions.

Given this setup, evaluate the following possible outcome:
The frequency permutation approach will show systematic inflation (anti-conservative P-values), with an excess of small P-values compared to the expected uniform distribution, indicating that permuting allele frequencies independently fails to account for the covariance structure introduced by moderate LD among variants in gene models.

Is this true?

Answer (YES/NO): YES